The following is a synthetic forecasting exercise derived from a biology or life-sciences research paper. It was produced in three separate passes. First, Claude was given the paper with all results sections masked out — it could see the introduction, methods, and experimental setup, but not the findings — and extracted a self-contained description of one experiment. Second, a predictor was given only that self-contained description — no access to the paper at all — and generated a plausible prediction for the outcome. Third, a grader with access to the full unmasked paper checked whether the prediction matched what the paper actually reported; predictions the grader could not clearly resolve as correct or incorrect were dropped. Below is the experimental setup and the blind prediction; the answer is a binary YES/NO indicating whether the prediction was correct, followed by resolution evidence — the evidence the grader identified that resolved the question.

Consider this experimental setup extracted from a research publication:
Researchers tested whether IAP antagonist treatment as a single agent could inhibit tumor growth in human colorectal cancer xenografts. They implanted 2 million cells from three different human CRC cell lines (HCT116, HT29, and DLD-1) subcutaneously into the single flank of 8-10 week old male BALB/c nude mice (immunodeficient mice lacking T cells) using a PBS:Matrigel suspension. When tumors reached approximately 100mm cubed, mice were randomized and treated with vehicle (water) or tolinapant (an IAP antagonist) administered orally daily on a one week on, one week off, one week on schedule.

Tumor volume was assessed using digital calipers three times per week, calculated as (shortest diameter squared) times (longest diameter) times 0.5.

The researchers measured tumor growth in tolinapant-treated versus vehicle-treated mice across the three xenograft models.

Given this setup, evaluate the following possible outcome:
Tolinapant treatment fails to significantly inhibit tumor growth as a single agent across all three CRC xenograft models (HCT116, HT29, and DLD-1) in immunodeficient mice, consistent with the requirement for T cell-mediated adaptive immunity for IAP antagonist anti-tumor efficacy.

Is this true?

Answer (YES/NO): NO